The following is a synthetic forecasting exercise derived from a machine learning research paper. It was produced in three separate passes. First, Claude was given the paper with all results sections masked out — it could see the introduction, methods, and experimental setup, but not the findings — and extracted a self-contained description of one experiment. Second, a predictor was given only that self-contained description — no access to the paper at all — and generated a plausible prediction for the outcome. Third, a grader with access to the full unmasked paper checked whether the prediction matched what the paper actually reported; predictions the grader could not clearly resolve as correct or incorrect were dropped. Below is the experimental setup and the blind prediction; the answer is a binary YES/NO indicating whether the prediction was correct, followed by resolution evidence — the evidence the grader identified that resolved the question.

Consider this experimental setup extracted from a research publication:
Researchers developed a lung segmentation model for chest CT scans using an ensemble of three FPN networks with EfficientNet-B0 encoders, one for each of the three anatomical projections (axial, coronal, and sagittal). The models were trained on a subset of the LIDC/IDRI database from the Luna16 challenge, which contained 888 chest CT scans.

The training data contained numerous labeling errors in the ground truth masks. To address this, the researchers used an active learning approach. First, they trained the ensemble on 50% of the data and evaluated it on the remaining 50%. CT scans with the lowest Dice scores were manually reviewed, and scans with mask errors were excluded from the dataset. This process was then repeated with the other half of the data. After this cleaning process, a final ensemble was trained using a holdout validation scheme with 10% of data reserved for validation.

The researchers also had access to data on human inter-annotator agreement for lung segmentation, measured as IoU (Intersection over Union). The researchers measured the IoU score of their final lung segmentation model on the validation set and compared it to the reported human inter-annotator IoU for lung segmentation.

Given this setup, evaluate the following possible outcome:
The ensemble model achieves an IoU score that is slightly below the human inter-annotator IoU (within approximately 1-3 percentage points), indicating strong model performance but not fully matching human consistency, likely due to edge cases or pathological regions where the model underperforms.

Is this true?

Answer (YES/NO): NO